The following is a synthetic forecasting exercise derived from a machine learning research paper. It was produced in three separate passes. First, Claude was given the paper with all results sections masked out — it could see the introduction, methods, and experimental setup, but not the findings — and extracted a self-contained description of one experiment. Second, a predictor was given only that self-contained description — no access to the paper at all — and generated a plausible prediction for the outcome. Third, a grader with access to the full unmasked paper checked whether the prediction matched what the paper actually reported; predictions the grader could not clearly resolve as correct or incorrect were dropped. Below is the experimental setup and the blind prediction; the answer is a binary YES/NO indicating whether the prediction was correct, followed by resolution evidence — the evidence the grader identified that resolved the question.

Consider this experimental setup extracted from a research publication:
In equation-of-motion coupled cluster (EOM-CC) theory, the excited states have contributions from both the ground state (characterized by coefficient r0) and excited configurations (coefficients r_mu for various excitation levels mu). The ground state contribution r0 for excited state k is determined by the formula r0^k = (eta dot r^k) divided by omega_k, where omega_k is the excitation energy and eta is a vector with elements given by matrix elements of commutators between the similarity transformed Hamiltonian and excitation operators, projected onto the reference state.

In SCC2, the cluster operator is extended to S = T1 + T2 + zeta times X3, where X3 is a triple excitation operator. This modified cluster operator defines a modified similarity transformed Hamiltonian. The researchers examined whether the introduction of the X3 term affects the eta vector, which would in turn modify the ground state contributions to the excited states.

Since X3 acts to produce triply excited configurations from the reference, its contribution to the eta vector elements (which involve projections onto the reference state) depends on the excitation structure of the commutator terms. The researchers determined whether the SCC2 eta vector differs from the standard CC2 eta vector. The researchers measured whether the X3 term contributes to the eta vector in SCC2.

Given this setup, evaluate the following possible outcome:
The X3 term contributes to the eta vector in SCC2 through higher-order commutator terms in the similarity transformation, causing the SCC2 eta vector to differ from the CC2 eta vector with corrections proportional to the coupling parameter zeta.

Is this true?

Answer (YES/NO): NO